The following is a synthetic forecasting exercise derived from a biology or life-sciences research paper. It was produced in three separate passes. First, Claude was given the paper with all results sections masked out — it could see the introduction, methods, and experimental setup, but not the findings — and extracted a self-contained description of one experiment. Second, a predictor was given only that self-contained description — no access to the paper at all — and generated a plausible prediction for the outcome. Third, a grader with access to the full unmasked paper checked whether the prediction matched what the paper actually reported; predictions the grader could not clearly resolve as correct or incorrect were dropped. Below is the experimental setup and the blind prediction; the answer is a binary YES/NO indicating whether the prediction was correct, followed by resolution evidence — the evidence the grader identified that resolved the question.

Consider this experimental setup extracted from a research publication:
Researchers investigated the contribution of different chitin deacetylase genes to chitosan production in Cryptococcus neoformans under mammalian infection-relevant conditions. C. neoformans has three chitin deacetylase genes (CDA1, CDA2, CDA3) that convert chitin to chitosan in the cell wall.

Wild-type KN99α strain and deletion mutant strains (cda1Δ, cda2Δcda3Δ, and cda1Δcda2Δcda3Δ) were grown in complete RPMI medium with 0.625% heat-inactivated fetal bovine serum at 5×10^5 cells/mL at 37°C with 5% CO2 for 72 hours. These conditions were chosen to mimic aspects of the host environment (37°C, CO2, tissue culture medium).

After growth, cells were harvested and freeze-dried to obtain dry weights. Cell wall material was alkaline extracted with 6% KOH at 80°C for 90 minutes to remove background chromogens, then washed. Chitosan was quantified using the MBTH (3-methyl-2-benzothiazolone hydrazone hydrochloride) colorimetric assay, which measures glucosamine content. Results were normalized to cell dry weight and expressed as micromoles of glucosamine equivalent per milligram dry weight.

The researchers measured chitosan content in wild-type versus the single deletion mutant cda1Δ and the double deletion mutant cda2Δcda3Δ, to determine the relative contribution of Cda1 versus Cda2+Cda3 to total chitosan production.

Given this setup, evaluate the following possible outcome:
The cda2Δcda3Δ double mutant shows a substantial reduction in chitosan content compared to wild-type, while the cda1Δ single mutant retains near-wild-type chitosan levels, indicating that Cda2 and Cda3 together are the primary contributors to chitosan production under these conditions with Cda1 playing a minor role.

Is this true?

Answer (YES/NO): NO